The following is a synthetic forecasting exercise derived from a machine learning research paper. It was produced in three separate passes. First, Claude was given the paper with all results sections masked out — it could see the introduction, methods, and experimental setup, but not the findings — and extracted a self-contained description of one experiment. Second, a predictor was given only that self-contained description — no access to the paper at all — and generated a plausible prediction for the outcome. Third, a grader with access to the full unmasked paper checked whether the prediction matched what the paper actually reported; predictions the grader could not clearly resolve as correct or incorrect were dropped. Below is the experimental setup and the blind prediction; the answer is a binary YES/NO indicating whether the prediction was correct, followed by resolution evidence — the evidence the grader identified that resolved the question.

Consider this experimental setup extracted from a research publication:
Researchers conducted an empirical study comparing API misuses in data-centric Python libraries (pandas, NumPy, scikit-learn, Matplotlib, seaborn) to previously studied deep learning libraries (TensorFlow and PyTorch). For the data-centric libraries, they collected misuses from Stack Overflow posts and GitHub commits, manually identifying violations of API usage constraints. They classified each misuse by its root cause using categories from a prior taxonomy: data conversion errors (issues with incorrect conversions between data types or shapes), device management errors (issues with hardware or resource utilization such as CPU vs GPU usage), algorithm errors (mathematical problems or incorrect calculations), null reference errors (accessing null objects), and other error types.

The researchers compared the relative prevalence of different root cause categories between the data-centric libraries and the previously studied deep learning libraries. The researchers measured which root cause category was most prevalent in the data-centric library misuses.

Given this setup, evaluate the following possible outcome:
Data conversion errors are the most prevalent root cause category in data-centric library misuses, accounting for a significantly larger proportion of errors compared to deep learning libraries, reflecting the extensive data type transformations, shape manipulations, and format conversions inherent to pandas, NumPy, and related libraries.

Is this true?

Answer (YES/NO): YES